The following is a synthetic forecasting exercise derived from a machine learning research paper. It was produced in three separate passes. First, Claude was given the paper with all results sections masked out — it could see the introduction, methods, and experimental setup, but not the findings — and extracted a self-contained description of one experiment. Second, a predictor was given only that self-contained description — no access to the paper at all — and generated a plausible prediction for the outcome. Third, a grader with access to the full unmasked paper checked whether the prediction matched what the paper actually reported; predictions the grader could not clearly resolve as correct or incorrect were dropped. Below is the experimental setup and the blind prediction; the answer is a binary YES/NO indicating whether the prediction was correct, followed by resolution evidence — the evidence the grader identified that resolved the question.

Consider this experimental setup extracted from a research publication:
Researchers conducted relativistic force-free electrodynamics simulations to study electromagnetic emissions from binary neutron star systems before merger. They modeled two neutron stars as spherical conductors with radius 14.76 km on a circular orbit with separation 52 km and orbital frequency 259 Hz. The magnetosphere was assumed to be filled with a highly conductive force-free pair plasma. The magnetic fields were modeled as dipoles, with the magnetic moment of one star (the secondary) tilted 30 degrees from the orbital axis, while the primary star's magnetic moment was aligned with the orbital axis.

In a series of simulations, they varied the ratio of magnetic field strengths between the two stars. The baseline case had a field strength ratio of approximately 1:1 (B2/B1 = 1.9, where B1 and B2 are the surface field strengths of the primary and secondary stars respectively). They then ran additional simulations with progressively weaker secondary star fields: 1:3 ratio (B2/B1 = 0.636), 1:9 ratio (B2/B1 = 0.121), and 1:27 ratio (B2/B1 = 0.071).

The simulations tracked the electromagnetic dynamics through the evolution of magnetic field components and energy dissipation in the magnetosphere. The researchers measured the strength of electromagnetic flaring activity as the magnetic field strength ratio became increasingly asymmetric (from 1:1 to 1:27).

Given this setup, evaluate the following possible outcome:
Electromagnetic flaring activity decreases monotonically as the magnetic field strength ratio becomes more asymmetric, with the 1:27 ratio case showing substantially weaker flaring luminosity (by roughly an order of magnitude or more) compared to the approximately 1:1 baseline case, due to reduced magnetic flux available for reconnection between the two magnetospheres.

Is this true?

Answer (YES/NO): NO